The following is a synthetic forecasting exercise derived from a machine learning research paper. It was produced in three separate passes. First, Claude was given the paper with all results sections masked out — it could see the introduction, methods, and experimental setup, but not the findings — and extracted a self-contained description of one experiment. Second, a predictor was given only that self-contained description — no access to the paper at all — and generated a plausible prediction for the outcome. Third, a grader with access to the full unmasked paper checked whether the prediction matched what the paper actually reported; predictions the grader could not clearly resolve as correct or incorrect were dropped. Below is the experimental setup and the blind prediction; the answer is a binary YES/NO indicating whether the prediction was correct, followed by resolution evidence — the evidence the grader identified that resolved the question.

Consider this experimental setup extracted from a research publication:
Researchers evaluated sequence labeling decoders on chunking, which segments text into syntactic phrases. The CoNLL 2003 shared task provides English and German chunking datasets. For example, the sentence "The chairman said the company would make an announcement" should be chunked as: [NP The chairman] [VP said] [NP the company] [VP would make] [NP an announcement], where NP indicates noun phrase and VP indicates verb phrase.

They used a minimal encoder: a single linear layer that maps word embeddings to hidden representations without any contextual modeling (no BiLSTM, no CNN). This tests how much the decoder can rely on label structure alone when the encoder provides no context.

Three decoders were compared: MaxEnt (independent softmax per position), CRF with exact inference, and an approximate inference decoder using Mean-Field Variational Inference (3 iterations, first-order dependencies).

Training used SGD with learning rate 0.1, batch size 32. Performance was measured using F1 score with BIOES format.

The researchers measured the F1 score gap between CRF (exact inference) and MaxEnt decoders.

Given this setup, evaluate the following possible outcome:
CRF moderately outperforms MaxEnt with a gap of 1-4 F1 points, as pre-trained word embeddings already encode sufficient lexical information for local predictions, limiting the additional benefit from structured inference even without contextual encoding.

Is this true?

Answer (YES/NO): NO